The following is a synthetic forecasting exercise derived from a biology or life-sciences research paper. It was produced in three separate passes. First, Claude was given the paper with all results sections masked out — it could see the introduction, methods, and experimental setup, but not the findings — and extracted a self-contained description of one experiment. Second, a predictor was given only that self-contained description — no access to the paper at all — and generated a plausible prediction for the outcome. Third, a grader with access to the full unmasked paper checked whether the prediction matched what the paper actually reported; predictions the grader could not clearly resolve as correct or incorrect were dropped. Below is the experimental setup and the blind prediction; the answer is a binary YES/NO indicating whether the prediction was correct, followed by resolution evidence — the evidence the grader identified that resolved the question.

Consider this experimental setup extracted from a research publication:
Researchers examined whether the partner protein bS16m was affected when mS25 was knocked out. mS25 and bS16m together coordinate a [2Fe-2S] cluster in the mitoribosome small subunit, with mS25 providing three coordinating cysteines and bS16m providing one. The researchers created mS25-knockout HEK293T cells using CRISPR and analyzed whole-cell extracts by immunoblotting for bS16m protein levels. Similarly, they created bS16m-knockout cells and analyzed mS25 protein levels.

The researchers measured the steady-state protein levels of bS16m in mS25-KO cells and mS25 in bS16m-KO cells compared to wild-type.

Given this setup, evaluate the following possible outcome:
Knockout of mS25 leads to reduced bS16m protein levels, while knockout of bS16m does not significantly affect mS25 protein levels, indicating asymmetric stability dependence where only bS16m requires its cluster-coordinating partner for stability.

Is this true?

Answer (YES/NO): NO